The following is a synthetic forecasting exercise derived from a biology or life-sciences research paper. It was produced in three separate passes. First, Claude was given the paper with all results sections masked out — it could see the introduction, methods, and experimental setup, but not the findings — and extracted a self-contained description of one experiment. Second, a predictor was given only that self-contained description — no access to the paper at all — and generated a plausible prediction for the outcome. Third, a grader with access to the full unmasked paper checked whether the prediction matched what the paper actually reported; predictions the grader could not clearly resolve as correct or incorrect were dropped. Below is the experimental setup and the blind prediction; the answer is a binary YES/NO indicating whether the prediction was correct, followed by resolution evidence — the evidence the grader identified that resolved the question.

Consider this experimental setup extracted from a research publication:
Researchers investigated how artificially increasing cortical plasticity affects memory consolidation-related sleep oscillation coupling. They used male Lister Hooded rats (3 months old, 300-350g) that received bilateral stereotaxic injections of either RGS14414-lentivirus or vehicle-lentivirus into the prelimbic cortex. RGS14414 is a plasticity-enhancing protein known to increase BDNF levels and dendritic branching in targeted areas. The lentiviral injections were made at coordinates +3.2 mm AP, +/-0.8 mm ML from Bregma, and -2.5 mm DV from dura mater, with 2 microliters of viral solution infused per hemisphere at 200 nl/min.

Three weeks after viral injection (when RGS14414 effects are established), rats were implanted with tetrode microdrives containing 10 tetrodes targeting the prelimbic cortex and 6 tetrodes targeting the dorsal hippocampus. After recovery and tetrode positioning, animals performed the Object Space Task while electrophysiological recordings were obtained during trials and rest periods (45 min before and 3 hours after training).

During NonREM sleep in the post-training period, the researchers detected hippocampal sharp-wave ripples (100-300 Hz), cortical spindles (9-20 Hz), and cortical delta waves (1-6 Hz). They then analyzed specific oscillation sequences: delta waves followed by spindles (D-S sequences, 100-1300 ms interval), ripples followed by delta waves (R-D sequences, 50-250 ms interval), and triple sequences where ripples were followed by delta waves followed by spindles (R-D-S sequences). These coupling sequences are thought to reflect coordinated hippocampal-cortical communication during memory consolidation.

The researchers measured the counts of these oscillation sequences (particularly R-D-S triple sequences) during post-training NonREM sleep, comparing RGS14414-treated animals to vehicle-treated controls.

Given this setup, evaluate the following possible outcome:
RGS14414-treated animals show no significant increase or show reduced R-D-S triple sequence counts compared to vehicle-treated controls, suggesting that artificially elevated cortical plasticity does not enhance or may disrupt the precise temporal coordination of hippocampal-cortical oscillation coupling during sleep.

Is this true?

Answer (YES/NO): NO